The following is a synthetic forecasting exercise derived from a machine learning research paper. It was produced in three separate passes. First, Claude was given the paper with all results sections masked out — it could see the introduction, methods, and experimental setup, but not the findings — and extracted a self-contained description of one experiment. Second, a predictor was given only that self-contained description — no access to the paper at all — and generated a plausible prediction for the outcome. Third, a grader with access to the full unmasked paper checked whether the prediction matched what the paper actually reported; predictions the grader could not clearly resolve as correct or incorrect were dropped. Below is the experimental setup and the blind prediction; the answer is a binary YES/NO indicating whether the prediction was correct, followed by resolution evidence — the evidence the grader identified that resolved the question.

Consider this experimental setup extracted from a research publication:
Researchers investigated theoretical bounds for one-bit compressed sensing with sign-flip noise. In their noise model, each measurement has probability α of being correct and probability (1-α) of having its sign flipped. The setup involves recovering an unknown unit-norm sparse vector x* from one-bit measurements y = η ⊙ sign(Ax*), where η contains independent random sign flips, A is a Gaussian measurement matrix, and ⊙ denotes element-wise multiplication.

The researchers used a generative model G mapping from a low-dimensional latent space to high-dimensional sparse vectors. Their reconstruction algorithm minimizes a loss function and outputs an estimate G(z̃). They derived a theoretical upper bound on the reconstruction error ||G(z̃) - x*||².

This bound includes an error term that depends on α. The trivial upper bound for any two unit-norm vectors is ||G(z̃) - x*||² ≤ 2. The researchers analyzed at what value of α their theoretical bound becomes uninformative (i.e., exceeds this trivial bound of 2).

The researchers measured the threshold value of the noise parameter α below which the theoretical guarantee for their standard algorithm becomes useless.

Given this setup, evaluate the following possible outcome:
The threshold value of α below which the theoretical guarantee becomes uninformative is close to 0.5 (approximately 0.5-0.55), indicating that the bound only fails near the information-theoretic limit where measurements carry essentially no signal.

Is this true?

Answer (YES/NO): NO